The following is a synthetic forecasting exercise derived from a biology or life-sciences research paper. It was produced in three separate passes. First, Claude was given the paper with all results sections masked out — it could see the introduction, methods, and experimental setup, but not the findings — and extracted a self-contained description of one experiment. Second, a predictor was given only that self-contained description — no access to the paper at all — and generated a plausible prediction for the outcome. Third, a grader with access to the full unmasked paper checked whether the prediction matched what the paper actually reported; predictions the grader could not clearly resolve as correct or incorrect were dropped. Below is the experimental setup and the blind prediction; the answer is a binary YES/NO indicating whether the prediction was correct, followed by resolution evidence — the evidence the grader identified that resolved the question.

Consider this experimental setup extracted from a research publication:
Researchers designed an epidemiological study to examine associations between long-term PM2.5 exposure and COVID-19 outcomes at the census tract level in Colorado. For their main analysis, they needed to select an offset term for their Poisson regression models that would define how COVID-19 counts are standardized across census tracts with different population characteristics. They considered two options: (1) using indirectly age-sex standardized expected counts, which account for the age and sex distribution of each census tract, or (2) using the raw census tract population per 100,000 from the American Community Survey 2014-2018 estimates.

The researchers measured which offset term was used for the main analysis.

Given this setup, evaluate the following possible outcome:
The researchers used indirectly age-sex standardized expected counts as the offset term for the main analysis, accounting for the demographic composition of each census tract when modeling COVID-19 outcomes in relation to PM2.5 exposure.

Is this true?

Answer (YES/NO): YES